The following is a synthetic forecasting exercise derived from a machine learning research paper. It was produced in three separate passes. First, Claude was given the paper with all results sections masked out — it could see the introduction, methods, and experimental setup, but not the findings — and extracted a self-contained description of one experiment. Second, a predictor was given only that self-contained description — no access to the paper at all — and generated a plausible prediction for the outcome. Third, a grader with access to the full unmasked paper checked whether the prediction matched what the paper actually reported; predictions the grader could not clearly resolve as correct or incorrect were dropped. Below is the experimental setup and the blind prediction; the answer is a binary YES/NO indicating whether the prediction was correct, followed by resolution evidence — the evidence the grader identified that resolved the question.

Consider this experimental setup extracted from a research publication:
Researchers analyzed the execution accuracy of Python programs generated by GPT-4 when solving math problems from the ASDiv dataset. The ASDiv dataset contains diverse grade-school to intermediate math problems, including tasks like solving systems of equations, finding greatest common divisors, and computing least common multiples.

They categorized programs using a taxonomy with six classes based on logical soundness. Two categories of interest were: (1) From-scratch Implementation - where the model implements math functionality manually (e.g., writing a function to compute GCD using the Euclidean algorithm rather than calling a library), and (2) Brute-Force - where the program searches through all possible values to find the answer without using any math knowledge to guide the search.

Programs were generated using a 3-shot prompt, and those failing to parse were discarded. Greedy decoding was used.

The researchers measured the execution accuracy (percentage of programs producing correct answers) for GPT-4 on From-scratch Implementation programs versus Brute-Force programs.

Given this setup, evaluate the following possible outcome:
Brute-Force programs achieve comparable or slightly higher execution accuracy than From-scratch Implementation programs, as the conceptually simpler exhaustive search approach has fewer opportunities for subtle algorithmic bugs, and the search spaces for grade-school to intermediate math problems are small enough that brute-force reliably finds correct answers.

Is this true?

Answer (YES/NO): NO